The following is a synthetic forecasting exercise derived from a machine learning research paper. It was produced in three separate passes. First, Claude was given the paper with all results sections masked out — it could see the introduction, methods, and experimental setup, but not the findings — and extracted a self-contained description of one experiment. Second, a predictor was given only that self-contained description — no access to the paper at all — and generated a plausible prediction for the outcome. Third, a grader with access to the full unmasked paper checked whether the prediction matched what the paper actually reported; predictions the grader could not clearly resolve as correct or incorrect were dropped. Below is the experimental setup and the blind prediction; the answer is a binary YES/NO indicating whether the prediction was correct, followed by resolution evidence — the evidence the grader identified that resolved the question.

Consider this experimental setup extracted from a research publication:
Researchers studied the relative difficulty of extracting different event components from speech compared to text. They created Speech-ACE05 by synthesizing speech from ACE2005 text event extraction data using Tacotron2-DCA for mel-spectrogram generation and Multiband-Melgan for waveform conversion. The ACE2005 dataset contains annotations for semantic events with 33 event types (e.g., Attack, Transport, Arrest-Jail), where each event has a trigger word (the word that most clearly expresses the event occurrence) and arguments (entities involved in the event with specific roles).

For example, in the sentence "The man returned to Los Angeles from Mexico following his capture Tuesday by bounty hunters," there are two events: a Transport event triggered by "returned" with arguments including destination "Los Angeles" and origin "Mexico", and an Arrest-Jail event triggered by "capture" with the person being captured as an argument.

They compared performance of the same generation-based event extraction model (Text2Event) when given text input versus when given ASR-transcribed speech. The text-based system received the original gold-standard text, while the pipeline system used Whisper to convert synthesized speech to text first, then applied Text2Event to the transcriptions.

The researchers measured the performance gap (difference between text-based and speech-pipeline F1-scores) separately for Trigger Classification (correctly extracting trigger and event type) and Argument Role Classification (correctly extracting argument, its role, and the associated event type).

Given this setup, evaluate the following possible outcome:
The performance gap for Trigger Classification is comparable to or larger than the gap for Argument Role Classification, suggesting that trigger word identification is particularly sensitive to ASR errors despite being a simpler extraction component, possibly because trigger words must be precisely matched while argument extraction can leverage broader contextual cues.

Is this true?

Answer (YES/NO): NO